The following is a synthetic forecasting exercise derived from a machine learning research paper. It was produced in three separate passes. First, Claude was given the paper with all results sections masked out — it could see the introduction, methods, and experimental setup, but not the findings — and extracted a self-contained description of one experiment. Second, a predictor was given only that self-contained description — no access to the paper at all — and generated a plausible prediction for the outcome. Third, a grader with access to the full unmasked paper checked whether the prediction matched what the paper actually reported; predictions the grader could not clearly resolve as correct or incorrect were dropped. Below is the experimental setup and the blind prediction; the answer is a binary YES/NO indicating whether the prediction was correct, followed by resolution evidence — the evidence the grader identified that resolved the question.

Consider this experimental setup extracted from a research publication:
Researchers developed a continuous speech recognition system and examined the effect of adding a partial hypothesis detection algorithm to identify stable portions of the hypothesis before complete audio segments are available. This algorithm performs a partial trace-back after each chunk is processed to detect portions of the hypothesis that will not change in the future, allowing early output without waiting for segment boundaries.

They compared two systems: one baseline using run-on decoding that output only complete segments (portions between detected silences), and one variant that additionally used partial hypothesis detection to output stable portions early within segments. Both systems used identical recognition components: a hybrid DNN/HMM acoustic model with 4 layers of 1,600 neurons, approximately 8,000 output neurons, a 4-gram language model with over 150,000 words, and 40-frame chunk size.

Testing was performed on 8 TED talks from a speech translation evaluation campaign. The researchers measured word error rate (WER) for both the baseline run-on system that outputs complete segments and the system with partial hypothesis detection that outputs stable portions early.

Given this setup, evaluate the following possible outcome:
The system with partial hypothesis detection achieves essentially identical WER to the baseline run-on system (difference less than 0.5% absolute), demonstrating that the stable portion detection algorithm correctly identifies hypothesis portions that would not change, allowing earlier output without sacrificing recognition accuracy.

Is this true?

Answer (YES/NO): YES